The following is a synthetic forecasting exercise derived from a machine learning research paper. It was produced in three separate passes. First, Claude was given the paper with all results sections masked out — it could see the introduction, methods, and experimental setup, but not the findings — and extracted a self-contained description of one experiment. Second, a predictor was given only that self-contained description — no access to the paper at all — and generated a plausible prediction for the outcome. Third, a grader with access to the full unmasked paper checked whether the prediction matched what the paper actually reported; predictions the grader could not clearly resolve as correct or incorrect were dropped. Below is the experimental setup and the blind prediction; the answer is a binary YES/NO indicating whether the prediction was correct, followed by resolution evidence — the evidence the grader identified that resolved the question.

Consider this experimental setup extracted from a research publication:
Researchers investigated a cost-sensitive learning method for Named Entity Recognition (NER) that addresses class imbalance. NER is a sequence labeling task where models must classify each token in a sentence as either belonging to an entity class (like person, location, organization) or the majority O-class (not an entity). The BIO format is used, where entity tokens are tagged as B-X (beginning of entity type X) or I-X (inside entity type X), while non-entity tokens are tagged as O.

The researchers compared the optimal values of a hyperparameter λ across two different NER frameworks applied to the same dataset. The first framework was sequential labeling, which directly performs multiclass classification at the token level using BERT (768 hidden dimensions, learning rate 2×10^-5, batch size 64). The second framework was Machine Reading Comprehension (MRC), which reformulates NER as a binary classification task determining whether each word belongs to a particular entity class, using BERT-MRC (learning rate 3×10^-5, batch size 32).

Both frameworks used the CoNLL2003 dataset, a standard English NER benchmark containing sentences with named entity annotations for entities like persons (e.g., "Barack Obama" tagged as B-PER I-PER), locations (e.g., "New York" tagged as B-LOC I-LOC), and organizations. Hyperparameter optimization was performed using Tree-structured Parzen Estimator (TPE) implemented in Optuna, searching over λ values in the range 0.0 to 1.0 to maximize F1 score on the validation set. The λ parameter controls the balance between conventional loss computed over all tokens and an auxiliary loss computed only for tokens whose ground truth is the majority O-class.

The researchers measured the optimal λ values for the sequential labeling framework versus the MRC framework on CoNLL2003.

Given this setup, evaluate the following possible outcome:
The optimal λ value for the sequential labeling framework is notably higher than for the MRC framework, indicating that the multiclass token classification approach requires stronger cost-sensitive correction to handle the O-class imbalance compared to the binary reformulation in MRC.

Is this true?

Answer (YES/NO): NO